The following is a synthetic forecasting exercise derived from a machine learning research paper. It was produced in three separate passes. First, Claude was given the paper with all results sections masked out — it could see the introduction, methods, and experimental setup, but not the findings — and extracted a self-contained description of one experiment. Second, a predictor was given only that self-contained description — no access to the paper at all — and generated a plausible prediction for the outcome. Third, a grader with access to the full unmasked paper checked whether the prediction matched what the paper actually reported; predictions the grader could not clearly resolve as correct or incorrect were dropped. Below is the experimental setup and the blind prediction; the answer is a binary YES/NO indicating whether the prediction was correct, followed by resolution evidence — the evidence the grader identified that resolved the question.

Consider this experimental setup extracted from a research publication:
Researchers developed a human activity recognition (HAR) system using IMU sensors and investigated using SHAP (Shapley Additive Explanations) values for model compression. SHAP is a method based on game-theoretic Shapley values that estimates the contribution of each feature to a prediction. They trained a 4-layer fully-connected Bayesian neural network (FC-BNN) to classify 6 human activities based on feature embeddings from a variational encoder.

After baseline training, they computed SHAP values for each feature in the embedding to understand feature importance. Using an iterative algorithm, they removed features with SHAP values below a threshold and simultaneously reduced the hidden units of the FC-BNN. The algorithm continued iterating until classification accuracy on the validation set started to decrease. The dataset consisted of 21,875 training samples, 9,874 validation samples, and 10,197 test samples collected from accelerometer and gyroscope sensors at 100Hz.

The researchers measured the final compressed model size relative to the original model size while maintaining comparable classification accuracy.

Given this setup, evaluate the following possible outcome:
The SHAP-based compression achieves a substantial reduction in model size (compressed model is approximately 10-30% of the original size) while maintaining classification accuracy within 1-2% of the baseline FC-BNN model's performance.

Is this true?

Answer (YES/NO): NO